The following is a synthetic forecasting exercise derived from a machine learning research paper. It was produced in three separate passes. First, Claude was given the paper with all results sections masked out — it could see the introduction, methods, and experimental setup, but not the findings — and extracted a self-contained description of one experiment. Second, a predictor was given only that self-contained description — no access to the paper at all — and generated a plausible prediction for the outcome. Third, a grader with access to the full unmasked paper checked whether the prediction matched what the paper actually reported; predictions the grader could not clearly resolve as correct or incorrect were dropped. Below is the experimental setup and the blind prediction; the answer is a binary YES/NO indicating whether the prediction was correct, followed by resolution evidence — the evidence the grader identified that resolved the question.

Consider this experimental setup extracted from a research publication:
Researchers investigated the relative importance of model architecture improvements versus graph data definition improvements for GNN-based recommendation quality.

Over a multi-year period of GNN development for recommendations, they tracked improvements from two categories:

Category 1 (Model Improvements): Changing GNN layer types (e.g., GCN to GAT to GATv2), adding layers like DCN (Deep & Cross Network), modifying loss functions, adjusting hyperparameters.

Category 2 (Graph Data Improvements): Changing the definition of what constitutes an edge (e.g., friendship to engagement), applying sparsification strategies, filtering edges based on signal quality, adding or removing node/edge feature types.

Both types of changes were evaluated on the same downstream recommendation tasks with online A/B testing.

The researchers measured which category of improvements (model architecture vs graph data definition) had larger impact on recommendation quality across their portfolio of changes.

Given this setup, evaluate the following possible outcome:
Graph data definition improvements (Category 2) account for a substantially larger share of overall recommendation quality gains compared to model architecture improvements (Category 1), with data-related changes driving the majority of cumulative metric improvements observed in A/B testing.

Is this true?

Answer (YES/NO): NO